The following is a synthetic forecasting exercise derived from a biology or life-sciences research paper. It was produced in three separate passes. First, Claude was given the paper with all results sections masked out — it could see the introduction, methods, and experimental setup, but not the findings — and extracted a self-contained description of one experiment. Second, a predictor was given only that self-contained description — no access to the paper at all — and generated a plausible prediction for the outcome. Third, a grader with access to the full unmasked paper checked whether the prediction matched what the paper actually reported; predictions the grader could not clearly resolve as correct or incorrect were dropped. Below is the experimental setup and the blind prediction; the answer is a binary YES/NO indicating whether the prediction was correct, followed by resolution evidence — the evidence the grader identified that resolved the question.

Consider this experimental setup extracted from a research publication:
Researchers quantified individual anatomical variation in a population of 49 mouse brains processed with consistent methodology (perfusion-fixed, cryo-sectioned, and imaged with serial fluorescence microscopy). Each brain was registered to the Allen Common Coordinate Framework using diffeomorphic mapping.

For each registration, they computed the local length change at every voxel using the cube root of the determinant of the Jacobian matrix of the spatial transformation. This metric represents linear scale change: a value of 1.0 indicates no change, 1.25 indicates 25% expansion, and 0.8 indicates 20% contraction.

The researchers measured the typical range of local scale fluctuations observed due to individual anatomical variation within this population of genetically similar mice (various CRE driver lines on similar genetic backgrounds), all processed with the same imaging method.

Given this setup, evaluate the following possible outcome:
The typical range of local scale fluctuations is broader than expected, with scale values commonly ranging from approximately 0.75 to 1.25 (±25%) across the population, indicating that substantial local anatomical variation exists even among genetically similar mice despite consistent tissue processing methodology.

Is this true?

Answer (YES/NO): NO